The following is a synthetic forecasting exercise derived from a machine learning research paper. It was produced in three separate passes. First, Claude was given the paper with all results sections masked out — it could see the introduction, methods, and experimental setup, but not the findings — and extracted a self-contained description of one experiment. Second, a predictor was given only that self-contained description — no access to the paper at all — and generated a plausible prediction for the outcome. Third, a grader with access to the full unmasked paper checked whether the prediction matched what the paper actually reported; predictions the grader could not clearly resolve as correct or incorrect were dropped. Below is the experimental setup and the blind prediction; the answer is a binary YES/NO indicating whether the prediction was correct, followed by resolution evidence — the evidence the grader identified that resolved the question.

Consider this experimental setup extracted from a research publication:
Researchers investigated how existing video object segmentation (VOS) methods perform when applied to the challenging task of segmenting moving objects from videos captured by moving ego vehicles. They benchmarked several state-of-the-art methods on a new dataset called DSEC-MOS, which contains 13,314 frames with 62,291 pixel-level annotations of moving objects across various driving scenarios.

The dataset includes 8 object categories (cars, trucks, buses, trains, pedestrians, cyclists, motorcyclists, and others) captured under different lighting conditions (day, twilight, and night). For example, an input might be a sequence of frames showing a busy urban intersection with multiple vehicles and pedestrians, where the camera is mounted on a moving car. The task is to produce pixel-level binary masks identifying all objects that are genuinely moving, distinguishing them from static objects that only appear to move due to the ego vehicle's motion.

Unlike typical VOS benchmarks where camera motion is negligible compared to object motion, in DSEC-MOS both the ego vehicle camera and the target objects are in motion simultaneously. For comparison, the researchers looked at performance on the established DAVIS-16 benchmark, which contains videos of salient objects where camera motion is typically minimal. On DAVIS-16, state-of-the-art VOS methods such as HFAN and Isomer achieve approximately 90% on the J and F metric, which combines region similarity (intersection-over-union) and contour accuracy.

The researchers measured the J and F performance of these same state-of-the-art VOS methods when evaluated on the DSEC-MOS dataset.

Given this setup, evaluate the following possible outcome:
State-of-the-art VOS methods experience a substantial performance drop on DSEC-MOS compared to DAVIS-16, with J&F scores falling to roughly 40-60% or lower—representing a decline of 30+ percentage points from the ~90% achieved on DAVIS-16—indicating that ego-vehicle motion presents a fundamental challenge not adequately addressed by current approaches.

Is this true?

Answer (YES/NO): NO